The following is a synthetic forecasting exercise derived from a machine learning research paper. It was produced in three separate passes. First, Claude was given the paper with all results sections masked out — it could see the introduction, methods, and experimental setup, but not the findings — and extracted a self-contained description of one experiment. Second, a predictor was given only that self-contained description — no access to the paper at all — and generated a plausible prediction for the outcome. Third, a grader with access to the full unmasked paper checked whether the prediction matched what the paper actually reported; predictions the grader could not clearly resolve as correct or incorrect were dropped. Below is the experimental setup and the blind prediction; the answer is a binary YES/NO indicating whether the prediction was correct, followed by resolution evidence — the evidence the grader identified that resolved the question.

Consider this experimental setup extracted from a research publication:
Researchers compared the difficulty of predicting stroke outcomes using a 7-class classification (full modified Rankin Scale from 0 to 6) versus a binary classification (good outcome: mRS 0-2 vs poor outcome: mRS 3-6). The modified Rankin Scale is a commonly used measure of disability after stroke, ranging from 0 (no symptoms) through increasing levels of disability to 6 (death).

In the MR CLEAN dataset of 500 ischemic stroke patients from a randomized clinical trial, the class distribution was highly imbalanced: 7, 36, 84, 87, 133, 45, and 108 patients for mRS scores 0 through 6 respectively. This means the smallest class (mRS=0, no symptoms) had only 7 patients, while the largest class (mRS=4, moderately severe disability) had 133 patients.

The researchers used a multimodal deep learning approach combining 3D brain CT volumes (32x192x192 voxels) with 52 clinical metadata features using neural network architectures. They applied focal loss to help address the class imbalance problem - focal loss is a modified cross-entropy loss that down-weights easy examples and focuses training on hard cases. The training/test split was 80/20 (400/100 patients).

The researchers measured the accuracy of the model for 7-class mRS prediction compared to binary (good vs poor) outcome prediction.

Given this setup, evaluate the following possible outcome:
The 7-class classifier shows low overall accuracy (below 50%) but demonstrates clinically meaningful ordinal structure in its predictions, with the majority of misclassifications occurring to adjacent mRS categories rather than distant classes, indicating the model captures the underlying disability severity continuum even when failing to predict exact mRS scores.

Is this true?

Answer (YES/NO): NO